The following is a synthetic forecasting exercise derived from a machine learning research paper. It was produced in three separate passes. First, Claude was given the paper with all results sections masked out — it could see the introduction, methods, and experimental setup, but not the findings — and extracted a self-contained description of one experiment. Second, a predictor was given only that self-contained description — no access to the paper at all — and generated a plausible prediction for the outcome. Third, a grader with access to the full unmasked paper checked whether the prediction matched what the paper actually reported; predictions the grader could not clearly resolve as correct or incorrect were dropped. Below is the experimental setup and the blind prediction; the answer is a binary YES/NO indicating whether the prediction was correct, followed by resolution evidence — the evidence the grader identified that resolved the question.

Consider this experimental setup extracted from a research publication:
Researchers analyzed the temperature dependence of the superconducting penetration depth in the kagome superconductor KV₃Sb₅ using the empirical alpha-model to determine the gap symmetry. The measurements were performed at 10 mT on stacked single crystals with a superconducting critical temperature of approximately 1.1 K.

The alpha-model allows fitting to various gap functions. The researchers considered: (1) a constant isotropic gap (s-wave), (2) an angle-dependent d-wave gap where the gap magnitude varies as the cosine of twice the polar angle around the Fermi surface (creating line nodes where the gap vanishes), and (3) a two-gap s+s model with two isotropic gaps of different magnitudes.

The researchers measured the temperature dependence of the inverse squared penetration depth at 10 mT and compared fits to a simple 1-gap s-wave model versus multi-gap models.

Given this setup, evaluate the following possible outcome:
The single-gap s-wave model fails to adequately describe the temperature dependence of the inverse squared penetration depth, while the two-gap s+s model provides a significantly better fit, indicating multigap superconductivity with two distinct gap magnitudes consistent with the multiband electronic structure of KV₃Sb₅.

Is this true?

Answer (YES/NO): YES